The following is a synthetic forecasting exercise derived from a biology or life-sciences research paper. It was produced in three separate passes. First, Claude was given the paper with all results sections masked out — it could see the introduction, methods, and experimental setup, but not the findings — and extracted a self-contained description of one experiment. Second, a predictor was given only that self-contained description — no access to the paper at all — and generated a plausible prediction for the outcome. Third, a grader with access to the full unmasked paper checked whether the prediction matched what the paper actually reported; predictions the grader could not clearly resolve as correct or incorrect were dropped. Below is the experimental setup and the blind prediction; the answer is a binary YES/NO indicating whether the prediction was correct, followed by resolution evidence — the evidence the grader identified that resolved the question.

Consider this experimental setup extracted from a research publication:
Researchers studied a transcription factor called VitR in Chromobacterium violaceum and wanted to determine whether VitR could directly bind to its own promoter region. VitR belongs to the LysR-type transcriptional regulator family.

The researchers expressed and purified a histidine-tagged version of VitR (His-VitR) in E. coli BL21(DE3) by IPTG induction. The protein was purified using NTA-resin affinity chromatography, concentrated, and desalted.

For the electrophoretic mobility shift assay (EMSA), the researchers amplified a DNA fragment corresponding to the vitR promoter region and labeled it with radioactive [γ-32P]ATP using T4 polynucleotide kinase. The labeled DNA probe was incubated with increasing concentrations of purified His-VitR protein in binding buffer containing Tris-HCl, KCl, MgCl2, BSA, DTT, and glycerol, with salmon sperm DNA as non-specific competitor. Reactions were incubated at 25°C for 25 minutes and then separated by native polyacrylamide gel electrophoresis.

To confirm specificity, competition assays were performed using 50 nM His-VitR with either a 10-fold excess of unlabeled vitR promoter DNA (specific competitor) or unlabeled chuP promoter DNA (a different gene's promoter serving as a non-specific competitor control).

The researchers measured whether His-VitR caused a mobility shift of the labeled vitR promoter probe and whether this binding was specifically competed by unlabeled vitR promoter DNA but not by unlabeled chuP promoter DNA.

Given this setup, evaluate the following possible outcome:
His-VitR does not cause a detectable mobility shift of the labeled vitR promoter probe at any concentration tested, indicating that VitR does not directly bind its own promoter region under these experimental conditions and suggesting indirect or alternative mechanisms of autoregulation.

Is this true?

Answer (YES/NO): NO